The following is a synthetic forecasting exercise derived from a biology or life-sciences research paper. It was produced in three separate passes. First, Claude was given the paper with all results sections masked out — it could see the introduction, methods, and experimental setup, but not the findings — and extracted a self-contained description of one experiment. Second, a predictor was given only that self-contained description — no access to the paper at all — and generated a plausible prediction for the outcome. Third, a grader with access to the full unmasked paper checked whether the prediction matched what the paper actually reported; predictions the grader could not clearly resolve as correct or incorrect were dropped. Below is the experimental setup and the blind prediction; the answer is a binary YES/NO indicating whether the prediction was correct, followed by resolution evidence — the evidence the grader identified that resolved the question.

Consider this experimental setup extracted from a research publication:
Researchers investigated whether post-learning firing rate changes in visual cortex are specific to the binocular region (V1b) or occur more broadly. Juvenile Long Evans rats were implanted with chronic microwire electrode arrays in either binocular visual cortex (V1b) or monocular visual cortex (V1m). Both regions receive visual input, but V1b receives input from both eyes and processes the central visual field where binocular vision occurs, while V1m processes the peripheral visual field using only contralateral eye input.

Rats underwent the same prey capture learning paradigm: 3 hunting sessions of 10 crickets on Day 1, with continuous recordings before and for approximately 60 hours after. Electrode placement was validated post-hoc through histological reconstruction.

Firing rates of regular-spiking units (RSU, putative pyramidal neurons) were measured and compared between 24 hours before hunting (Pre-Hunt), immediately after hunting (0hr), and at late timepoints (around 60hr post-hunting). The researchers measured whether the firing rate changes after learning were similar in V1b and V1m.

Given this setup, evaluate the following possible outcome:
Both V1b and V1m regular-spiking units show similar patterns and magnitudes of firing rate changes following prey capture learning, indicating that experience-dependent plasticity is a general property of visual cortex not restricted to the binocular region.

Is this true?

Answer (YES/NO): NO